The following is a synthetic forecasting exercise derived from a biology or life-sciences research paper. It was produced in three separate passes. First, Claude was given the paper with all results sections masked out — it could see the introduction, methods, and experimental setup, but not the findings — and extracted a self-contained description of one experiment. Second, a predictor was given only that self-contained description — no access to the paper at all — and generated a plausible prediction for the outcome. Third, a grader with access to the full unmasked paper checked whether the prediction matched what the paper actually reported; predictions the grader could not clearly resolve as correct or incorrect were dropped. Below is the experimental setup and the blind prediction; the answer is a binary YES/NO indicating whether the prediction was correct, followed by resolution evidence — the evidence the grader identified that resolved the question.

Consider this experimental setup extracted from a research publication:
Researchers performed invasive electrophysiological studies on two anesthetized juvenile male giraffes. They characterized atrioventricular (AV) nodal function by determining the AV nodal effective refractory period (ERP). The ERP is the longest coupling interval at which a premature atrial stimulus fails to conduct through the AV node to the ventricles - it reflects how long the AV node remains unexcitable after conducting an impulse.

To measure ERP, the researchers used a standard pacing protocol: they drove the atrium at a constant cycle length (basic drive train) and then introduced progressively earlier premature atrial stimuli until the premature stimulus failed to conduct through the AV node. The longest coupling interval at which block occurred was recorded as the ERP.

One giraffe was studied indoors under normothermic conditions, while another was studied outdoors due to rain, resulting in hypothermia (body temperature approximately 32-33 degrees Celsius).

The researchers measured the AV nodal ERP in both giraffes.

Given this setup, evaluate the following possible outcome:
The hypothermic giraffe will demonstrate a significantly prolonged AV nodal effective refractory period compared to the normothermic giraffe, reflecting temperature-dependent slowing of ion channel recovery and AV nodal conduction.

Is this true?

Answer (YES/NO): NO